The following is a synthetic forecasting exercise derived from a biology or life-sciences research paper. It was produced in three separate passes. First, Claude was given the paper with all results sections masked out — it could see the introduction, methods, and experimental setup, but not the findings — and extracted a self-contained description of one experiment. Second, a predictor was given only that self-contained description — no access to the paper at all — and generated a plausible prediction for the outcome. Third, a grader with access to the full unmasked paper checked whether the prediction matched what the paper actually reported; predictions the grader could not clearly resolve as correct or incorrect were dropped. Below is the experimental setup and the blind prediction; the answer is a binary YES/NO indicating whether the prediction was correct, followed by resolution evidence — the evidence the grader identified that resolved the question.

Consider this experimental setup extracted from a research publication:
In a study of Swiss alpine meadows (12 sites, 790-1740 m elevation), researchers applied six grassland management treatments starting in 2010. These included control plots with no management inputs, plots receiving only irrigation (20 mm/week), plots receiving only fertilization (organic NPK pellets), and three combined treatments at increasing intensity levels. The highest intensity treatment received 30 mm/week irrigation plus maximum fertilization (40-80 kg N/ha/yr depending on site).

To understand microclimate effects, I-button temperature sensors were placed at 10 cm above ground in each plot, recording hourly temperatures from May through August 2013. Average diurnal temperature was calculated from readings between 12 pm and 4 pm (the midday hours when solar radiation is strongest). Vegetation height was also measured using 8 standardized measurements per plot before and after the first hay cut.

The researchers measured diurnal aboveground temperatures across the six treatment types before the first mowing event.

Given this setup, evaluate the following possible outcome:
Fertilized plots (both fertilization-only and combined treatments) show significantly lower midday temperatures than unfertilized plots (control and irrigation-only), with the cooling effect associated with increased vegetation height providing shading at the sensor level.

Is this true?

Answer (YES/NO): NO